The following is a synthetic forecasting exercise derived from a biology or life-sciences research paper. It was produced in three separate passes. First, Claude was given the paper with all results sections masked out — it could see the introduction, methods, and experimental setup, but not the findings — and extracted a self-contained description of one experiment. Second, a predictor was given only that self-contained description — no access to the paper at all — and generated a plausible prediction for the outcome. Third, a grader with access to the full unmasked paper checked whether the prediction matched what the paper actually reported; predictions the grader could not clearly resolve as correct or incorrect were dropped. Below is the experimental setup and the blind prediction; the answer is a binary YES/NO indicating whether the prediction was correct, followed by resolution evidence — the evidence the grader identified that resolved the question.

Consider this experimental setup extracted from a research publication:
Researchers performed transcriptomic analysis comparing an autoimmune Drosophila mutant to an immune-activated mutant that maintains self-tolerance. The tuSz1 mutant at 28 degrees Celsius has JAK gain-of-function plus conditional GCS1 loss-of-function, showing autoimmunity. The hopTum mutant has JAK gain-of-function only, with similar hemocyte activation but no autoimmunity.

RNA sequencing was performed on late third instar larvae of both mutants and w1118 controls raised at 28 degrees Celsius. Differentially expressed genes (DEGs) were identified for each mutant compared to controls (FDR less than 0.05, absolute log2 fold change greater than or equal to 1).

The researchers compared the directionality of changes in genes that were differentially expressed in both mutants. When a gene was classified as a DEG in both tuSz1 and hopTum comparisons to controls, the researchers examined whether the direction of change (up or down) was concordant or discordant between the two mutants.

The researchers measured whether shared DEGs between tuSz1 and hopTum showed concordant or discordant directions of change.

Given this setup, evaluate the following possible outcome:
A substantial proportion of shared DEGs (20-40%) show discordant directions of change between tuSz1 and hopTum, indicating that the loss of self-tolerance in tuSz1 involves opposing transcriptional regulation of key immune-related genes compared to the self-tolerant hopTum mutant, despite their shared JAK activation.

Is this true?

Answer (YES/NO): NO